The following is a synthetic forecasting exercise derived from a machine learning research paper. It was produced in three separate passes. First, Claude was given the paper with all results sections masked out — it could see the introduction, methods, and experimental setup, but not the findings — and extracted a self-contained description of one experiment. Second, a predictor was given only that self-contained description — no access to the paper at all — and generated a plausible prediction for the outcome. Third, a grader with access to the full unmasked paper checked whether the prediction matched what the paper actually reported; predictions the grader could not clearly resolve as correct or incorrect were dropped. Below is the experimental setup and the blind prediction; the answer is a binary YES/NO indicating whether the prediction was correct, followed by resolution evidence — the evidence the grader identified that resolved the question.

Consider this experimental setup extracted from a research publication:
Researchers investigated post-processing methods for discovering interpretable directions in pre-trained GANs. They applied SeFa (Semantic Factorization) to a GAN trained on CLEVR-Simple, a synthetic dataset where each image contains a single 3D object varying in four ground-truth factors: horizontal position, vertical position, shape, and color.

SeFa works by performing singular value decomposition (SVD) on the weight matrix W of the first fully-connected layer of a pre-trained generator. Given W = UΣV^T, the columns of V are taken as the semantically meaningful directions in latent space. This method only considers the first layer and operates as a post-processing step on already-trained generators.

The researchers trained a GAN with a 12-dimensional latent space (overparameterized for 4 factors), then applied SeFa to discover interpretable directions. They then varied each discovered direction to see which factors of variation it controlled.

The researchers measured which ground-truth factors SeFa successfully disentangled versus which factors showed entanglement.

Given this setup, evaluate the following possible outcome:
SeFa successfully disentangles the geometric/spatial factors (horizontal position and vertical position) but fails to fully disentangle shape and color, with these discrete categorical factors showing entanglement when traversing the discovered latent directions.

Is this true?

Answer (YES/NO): YES